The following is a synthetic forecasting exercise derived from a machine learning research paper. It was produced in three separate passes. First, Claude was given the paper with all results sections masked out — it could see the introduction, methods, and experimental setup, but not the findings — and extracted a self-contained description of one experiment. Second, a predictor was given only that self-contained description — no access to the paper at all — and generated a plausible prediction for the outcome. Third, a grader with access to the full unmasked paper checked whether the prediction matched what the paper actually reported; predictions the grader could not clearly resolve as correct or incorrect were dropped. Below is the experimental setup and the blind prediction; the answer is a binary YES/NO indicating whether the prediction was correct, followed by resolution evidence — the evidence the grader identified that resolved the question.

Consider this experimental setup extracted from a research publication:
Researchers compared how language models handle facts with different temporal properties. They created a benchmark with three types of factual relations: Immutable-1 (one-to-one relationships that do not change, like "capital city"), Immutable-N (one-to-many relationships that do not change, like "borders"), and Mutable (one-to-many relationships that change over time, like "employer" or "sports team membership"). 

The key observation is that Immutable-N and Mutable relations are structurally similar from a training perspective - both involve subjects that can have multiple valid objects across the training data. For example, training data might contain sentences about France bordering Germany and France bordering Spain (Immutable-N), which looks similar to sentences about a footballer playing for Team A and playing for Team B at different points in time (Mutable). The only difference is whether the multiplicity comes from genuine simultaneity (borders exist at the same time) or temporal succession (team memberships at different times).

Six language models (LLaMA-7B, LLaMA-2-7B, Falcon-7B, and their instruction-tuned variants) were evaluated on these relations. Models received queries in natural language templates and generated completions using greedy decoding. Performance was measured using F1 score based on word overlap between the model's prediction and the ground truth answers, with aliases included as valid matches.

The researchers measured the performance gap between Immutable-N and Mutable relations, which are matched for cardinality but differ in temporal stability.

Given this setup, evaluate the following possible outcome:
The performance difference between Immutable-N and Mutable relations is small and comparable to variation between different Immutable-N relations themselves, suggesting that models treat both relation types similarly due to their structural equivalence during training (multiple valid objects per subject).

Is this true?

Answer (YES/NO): NO